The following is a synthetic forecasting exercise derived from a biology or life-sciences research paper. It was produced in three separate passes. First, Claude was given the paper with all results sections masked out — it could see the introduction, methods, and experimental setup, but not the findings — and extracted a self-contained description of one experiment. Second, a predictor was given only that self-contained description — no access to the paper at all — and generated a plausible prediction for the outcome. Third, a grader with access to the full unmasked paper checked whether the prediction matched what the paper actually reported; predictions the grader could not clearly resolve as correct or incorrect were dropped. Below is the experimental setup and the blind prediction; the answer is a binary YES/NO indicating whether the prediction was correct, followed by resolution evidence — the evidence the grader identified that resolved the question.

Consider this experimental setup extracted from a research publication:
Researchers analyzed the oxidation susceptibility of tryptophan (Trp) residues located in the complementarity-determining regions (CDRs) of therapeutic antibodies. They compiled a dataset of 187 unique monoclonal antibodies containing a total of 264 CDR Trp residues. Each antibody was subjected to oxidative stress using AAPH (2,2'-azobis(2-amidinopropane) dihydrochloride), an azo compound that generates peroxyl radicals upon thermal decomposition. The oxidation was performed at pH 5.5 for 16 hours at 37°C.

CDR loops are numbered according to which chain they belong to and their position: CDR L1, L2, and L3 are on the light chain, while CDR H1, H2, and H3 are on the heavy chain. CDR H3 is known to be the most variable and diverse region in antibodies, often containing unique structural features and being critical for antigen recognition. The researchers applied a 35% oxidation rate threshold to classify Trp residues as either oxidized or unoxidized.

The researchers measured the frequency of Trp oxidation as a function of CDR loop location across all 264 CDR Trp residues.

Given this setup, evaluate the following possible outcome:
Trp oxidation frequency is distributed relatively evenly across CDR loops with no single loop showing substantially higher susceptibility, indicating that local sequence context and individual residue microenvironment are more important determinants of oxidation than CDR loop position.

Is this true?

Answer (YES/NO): NO